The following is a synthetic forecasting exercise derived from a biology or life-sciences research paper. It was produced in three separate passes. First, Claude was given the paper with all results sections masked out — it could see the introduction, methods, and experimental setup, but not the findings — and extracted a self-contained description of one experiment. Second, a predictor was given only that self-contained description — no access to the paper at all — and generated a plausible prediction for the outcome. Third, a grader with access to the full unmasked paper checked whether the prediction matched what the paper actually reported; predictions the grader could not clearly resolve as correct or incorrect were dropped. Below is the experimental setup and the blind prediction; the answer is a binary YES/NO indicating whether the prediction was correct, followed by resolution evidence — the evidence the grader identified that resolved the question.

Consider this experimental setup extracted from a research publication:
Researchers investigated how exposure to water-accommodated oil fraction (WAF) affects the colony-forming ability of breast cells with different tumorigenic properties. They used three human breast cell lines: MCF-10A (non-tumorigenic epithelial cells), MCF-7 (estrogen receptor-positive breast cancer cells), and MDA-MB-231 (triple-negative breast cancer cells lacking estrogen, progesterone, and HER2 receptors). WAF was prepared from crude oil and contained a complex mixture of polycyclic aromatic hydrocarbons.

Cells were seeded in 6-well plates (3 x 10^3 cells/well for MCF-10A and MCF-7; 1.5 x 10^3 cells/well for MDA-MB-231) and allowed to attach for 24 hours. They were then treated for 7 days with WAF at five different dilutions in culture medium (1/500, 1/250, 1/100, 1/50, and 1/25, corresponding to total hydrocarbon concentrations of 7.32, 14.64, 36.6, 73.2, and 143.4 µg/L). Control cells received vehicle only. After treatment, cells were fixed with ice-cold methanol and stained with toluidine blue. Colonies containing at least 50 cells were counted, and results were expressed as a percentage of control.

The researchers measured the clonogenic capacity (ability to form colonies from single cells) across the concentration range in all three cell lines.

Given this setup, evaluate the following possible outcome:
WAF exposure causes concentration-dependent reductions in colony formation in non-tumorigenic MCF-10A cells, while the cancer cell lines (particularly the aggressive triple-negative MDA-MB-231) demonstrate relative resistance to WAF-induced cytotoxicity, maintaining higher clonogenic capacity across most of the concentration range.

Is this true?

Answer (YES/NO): NO